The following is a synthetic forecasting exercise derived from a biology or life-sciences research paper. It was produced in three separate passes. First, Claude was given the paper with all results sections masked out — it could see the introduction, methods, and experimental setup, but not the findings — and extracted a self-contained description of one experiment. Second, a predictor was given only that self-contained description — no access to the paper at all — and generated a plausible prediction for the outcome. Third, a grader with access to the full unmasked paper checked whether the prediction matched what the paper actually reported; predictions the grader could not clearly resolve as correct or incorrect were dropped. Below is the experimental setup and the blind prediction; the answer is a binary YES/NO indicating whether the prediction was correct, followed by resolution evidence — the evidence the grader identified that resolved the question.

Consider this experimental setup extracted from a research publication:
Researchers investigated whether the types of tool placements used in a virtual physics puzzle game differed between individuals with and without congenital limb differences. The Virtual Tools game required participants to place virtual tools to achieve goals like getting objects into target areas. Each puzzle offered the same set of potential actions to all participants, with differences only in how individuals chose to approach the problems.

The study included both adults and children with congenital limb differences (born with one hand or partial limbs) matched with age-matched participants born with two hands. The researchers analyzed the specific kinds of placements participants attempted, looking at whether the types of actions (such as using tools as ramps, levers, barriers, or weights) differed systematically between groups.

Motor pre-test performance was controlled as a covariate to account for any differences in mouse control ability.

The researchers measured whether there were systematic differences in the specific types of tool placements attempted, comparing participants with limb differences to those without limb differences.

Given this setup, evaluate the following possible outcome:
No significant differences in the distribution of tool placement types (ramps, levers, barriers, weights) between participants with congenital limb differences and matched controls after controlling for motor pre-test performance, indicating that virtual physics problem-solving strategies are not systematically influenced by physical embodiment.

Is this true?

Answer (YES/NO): NO